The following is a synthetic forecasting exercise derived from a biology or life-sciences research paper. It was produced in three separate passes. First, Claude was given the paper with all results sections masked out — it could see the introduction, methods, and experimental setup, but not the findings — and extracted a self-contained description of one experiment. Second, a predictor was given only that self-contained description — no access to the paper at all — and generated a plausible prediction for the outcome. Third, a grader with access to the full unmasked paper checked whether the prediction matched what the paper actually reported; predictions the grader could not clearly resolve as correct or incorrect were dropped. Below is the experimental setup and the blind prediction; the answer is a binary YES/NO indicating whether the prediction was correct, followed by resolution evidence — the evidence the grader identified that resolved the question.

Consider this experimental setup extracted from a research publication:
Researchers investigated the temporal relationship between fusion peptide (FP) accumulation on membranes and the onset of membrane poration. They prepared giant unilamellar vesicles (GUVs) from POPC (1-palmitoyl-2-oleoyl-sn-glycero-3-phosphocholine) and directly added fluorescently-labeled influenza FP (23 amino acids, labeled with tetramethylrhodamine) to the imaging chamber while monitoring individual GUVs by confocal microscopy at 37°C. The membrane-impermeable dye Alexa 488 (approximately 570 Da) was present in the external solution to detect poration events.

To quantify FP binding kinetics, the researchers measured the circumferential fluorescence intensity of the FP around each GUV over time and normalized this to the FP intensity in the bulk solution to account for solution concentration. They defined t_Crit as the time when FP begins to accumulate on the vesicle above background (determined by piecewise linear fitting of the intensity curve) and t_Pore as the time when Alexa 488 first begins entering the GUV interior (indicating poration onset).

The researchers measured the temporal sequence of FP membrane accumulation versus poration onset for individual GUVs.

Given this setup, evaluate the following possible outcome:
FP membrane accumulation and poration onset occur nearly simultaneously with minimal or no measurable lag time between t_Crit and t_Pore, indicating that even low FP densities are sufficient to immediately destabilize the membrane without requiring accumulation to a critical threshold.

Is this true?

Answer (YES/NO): NO